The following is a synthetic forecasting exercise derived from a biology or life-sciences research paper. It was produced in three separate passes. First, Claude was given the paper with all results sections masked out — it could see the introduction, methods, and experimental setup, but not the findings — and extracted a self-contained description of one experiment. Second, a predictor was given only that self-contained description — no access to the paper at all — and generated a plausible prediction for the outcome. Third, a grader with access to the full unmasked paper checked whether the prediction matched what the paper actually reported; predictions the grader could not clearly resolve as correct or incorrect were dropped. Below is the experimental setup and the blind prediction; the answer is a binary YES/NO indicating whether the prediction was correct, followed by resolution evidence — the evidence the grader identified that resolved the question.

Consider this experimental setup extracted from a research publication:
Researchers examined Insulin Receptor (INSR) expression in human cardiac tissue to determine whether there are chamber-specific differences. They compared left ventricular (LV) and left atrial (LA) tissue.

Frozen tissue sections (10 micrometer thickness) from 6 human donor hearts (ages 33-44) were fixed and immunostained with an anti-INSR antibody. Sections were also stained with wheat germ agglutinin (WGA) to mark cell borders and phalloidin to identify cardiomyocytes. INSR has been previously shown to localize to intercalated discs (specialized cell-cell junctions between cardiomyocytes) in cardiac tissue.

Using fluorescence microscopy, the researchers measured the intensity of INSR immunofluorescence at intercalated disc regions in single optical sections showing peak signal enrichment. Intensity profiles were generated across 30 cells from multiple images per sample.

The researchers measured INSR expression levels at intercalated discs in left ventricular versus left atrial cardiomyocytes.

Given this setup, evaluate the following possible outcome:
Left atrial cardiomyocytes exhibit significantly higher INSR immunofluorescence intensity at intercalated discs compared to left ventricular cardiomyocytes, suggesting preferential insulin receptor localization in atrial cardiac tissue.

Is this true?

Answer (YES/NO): NO